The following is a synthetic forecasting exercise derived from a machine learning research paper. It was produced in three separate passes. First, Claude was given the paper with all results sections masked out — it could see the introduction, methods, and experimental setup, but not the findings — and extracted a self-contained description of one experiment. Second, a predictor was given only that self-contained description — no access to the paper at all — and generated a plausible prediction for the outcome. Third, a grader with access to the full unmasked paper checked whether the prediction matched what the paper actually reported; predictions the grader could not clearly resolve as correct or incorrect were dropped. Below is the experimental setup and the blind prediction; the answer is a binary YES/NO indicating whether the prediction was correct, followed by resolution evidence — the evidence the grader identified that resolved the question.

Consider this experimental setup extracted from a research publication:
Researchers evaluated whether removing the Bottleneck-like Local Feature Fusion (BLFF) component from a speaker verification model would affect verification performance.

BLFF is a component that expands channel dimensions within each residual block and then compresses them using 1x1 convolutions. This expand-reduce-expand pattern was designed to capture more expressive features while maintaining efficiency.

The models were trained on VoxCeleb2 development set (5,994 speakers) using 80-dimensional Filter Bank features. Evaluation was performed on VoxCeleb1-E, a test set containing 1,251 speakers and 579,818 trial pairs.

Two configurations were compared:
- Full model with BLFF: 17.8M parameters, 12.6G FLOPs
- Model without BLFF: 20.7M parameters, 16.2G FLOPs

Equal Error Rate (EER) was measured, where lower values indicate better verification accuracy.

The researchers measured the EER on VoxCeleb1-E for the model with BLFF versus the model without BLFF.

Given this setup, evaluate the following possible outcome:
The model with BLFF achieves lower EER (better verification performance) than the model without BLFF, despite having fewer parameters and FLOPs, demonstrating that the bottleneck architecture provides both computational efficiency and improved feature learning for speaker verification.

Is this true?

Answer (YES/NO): NO